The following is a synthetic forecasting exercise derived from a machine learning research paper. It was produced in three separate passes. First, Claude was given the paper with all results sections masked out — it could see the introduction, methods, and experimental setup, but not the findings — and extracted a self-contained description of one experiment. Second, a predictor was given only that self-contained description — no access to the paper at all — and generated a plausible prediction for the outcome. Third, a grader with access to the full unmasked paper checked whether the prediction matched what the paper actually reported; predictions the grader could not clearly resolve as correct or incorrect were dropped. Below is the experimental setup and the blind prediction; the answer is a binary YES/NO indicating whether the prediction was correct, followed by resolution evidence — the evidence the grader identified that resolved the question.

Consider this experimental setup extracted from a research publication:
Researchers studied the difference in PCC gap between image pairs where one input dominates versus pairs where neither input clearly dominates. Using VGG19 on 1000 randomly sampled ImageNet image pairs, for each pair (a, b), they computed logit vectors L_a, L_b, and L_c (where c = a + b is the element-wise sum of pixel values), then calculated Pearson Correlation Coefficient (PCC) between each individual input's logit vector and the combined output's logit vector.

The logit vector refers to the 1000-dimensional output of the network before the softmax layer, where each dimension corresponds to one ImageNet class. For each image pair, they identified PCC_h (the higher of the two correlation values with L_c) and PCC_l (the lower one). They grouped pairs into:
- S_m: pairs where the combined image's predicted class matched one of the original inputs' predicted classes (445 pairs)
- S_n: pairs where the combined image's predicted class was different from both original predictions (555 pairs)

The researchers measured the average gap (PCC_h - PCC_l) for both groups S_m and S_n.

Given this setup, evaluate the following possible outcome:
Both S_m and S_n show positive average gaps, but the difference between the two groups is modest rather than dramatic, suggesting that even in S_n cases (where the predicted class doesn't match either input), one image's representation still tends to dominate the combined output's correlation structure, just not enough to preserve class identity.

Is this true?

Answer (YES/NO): NO